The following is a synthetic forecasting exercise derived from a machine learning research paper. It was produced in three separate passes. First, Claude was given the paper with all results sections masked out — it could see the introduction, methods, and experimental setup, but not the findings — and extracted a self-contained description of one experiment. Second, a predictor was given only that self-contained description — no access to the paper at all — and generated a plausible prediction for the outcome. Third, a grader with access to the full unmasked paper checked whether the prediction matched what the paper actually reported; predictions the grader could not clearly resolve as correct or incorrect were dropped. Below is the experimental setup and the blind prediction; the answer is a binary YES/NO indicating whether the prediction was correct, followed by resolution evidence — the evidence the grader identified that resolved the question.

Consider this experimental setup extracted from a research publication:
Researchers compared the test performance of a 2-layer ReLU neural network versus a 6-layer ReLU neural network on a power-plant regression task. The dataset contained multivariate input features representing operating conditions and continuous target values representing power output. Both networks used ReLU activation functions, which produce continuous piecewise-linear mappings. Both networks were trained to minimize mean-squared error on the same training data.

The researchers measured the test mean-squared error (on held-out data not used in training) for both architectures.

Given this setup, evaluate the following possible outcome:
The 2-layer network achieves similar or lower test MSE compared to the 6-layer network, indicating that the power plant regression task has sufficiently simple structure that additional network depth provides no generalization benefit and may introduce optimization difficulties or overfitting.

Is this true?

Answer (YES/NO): YES